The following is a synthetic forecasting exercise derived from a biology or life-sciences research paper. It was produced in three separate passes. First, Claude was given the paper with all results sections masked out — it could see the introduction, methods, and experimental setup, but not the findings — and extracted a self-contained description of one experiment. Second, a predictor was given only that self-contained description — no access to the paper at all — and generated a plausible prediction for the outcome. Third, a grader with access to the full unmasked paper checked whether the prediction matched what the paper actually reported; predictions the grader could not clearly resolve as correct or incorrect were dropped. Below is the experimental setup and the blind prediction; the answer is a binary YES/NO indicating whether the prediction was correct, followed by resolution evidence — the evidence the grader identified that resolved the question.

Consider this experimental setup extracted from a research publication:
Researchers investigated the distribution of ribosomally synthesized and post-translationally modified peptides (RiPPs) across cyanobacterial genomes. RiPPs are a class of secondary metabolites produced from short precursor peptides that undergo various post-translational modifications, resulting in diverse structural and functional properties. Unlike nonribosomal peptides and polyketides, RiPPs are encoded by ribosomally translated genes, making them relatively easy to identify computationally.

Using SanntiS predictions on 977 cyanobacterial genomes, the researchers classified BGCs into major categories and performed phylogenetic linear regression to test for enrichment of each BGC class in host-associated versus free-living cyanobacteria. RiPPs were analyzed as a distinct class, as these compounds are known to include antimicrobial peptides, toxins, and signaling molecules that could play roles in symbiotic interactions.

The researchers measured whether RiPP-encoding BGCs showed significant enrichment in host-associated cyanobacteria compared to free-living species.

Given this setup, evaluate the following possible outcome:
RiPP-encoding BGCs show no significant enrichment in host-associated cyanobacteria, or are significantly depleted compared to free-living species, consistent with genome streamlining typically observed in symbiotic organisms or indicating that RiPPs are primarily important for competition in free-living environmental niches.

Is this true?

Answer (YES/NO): YES